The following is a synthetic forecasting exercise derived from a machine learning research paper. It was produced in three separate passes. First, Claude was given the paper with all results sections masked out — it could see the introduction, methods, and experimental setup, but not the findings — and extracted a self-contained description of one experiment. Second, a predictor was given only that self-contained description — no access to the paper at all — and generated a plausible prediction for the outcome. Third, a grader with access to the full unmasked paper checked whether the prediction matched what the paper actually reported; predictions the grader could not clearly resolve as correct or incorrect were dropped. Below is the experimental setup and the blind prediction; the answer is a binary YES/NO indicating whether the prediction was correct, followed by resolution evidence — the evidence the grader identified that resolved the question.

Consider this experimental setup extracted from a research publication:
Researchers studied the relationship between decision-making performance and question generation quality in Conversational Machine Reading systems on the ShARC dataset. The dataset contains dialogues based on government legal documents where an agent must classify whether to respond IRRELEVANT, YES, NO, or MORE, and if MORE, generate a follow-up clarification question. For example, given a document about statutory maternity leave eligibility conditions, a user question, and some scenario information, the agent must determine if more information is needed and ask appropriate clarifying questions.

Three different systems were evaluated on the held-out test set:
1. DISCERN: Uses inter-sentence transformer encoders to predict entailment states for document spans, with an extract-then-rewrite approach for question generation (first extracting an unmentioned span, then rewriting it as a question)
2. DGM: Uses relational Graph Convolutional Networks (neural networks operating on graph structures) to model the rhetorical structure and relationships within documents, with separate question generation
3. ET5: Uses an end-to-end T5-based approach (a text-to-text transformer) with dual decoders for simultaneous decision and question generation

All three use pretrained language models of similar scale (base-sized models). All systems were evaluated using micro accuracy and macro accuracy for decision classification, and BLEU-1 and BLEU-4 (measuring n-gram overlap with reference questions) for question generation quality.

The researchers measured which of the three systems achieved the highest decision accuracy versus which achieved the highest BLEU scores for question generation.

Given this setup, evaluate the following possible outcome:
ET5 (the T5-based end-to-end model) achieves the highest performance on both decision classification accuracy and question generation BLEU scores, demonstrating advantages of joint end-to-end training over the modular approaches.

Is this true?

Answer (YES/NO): NO